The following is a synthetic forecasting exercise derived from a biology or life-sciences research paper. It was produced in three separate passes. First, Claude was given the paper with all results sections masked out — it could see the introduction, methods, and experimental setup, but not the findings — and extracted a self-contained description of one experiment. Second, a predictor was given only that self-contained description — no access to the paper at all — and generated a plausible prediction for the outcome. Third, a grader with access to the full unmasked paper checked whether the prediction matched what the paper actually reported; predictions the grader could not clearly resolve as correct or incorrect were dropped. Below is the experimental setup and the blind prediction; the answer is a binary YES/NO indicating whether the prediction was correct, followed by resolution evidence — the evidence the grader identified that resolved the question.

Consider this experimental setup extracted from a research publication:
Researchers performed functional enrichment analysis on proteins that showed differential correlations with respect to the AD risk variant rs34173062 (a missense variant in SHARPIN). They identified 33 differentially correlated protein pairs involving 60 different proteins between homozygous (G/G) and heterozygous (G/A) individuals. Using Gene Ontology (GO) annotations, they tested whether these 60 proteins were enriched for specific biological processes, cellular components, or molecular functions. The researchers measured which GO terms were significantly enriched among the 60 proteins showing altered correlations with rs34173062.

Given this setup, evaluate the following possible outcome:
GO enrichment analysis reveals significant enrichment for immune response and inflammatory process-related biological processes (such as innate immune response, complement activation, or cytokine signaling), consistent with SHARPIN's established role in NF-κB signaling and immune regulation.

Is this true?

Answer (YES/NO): NO